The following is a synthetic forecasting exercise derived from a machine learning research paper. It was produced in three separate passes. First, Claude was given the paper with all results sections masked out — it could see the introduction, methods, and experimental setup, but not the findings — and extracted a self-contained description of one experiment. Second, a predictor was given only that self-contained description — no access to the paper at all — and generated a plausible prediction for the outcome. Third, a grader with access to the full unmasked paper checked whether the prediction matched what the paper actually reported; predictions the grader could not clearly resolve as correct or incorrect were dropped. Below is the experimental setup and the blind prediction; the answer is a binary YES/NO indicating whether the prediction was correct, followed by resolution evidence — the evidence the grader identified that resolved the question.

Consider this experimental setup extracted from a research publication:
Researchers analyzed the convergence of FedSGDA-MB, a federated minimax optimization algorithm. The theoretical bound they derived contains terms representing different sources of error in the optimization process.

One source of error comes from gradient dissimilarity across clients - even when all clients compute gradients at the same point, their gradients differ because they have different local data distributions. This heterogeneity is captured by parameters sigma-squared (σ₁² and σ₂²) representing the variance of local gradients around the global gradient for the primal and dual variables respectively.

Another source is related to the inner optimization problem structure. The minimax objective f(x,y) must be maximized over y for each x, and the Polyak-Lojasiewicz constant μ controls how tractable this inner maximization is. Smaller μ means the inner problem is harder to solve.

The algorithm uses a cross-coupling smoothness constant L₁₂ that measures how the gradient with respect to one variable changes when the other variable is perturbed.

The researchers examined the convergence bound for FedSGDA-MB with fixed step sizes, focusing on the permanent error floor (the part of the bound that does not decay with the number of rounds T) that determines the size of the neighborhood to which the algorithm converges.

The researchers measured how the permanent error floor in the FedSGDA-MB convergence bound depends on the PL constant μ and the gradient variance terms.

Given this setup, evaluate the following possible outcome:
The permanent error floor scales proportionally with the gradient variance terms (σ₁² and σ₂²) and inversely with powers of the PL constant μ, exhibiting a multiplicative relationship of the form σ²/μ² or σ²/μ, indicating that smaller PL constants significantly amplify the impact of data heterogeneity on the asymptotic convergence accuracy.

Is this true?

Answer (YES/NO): NO